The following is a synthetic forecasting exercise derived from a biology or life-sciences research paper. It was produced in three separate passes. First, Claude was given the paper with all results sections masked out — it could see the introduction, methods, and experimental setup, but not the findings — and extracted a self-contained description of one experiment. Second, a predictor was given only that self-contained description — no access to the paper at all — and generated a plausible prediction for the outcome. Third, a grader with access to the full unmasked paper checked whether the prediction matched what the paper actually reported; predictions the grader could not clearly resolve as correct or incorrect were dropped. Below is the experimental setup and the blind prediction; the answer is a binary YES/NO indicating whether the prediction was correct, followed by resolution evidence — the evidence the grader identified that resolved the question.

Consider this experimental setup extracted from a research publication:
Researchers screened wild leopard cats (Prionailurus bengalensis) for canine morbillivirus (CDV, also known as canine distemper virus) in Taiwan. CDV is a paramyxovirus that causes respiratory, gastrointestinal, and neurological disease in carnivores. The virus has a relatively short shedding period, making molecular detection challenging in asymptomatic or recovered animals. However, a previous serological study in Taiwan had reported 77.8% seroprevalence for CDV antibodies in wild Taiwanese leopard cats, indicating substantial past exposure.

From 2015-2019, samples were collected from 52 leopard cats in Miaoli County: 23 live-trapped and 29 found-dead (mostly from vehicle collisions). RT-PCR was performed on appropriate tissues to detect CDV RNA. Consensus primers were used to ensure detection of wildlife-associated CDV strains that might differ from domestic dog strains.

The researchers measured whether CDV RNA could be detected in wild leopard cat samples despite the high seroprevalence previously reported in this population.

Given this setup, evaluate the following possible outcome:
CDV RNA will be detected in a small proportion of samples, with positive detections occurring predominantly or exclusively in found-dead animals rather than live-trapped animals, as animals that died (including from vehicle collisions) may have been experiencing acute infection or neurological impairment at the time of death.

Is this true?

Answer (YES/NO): NO